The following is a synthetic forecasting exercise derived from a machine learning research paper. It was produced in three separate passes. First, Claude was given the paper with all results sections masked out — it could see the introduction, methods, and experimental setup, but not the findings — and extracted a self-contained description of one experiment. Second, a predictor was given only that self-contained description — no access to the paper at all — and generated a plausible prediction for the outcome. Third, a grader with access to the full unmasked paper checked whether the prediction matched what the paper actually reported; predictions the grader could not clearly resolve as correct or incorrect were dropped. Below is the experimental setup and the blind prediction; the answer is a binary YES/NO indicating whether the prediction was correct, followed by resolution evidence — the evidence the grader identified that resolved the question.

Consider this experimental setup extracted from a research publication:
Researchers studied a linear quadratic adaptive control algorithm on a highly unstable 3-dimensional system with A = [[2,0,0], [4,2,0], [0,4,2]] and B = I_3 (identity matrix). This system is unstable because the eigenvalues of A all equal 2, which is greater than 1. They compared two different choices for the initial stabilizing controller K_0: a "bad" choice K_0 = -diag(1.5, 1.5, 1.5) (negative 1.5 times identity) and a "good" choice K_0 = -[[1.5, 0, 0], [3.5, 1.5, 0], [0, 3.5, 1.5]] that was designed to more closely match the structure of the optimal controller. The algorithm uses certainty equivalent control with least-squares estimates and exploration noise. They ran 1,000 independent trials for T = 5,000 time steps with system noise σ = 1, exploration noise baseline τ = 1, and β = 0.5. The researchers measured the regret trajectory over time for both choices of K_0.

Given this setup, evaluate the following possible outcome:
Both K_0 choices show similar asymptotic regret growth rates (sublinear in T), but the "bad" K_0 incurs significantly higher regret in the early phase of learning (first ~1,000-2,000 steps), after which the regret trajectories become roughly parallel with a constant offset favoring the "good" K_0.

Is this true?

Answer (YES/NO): NO